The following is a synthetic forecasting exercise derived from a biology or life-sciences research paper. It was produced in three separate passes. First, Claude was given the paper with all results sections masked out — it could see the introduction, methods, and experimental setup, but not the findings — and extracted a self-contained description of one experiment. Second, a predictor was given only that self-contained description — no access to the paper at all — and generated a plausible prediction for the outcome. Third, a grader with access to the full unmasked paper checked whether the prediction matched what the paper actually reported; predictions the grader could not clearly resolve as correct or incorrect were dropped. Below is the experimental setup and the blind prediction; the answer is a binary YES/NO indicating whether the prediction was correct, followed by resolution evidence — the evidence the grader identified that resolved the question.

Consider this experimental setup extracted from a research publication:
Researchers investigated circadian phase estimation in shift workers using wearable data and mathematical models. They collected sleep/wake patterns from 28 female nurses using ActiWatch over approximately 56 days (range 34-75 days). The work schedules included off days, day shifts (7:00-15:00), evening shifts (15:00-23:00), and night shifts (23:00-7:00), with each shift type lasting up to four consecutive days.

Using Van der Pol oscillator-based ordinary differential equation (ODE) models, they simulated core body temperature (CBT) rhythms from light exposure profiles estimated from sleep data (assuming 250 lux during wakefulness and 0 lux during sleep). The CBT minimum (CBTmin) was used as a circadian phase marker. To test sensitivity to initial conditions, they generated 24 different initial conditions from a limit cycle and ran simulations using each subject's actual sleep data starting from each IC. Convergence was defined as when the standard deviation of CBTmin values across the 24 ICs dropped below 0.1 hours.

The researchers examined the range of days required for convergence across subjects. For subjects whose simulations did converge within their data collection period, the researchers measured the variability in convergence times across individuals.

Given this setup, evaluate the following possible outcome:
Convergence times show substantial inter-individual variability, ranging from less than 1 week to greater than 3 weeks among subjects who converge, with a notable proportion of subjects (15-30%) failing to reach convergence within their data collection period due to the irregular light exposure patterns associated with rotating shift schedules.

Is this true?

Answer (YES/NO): NO